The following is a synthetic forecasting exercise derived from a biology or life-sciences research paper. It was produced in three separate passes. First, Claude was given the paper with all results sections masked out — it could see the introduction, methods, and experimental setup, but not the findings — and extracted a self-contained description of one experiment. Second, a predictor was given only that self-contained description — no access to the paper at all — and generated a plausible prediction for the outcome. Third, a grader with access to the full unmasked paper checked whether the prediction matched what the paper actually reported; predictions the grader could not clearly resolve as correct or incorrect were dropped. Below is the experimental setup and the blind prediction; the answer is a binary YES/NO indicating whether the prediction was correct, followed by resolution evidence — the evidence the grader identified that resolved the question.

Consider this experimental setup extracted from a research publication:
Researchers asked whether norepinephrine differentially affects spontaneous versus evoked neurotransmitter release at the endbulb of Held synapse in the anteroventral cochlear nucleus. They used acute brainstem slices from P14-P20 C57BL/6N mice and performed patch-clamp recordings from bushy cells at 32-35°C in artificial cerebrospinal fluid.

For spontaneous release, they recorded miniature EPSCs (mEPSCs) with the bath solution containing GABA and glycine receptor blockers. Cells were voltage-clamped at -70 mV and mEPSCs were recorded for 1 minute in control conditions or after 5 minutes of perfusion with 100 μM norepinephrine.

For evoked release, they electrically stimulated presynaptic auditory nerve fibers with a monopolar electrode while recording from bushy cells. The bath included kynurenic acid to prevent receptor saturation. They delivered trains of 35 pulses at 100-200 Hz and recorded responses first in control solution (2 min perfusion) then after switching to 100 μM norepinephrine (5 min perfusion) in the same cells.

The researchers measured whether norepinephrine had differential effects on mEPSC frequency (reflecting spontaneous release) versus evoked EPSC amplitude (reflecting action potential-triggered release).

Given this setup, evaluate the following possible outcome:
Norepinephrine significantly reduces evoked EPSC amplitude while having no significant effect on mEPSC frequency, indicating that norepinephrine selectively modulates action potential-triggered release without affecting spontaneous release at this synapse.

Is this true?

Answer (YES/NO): NO